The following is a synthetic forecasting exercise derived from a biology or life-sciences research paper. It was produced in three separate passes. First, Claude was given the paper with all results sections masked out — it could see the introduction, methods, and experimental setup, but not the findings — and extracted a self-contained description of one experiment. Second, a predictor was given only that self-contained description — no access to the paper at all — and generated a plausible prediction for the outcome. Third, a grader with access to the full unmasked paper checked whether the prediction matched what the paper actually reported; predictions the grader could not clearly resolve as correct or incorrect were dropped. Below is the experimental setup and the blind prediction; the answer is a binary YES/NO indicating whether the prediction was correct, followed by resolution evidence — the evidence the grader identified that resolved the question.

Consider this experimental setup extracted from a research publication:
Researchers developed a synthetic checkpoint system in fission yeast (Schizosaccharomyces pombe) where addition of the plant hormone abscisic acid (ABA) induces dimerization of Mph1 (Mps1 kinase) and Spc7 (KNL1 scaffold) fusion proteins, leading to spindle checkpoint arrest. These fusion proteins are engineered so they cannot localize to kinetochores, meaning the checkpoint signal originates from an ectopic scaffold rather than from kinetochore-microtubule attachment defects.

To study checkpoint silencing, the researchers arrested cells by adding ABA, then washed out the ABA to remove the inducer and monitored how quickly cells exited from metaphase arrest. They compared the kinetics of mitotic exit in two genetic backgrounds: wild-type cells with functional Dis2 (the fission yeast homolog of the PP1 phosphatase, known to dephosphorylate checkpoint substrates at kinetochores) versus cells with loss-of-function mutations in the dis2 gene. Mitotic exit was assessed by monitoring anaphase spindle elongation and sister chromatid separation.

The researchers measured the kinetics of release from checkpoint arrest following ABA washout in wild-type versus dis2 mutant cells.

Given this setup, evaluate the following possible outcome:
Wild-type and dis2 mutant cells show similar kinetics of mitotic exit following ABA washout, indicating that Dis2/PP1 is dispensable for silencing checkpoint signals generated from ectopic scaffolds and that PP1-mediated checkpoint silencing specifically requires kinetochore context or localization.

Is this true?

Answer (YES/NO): NO